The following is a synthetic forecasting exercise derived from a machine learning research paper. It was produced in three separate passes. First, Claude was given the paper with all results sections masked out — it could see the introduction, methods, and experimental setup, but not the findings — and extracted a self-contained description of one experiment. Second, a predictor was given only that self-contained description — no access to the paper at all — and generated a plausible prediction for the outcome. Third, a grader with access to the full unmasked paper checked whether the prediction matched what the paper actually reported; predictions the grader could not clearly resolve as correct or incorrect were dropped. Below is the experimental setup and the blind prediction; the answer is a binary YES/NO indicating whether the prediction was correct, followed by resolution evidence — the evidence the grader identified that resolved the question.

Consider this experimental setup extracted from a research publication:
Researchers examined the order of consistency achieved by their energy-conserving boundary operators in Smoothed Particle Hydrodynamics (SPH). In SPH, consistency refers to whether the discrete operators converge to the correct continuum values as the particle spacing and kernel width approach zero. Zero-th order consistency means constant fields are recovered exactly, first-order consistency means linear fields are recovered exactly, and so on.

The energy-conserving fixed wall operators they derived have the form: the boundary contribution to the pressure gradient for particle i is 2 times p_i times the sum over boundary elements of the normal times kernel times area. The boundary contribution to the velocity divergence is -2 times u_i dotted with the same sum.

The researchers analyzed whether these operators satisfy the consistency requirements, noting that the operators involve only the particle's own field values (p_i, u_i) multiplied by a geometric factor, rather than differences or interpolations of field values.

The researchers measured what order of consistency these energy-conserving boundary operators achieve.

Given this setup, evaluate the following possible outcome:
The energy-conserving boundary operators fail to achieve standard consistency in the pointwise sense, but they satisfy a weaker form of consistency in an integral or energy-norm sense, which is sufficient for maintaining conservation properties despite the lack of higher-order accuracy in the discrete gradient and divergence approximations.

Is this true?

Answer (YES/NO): NO